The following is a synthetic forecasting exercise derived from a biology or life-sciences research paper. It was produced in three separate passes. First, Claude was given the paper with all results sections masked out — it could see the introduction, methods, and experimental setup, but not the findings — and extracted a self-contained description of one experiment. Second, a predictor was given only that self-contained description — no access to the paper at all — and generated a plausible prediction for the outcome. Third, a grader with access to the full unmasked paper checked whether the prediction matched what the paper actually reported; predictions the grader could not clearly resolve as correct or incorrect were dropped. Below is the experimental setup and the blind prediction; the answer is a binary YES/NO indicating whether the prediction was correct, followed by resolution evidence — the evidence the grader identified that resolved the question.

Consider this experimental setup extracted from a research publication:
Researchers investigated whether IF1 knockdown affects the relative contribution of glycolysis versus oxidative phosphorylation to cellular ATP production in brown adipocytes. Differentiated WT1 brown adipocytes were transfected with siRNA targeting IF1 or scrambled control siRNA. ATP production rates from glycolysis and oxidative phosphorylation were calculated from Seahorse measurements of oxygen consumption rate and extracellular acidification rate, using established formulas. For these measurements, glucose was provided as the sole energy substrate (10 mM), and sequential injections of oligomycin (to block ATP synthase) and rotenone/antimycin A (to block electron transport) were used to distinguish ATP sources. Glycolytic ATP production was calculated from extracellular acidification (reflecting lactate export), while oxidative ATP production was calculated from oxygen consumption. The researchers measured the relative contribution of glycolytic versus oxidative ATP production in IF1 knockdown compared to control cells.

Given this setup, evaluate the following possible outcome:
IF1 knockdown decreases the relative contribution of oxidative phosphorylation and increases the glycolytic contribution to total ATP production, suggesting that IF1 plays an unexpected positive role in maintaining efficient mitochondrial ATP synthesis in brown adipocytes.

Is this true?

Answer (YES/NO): YES